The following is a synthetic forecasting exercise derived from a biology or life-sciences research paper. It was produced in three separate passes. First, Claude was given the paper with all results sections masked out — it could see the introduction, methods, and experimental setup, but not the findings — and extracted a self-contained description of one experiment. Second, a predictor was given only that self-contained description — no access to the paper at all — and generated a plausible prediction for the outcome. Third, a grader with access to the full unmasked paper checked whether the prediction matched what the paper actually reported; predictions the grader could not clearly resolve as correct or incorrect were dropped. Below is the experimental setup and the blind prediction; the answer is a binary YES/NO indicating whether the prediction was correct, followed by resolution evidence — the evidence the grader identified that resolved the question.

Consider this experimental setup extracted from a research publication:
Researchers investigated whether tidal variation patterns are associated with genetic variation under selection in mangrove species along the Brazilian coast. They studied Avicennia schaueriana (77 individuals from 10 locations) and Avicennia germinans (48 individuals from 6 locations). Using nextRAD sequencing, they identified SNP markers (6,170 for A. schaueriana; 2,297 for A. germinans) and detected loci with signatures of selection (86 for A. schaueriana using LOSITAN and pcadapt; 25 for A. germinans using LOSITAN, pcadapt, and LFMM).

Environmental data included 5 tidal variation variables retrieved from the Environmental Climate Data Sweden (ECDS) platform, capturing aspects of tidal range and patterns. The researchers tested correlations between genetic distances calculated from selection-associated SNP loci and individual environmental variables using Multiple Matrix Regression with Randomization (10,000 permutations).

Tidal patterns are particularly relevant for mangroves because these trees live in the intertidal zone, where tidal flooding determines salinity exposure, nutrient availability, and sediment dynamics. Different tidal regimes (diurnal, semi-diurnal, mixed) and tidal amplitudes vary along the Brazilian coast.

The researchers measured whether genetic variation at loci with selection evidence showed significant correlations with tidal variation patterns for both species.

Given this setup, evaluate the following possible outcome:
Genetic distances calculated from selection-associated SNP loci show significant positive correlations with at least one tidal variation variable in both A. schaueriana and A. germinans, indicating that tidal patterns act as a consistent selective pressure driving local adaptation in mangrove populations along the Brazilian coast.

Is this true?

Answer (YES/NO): YES